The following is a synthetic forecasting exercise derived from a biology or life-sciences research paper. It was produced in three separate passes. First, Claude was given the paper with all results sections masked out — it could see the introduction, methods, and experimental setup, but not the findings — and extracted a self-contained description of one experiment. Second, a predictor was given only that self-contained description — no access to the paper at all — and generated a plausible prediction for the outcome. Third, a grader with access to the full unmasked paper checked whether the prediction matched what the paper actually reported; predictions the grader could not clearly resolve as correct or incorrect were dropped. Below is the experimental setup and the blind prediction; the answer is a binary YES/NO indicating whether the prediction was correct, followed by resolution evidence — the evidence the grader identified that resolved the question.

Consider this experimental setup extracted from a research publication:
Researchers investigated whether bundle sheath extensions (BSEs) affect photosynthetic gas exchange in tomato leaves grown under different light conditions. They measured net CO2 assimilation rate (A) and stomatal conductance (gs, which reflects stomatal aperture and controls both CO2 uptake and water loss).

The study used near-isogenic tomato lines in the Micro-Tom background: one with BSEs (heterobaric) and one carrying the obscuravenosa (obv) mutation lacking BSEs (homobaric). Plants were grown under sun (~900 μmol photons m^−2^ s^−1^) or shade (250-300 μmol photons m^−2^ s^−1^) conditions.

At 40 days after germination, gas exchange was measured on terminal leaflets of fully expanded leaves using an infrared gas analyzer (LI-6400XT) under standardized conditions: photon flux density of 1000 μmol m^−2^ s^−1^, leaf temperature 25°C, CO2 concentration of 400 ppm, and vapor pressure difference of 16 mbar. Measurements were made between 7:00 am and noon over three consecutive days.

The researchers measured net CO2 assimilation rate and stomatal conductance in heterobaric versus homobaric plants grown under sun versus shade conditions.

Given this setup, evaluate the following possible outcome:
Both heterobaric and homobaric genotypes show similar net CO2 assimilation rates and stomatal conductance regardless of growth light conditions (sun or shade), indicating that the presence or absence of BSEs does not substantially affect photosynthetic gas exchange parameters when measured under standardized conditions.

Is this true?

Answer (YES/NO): NO